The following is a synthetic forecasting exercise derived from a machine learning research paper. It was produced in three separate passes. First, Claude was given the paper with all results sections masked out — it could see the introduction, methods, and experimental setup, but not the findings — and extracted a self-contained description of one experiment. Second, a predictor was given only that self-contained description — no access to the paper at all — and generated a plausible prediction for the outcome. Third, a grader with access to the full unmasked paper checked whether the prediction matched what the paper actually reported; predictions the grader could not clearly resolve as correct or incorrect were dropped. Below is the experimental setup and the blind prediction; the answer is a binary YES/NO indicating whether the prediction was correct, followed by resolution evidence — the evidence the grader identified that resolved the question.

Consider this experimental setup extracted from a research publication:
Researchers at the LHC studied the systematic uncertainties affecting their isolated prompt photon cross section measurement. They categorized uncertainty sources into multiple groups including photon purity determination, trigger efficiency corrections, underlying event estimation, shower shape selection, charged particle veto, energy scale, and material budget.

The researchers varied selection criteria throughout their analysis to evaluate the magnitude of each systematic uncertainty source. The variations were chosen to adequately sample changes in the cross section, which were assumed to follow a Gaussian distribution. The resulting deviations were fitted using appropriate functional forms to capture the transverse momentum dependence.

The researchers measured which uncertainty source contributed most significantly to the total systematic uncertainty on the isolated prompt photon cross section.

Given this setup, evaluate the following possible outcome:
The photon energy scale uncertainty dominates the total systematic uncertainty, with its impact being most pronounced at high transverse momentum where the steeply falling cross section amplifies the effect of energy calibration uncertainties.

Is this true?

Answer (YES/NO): NO